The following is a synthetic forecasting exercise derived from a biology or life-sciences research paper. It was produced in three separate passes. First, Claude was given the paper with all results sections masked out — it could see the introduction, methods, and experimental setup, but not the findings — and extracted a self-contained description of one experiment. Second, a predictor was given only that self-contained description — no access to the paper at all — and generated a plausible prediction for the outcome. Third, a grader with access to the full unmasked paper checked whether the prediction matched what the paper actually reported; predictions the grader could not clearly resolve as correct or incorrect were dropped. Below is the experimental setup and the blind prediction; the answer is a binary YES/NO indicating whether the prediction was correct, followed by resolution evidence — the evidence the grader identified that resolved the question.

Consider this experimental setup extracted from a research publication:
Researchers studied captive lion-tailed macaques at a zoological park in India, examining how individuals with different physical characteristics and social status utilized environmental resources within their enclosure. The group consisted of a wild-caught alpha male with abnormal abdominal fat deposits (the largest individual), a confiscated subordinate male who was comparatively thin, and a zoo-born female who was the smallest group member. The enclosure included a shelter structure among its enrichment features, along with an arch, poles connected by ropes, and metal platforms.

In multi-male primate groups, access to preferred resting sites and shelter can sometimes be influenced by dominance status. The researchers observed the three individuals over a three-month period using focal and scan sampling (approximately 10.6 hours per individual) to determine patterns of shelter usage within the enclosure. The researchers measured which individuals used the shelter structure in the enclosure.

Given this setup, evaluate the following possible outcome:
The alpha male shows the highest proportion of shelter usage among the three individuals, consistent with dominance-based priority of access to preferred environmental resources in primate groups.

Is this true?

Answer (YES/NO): YES